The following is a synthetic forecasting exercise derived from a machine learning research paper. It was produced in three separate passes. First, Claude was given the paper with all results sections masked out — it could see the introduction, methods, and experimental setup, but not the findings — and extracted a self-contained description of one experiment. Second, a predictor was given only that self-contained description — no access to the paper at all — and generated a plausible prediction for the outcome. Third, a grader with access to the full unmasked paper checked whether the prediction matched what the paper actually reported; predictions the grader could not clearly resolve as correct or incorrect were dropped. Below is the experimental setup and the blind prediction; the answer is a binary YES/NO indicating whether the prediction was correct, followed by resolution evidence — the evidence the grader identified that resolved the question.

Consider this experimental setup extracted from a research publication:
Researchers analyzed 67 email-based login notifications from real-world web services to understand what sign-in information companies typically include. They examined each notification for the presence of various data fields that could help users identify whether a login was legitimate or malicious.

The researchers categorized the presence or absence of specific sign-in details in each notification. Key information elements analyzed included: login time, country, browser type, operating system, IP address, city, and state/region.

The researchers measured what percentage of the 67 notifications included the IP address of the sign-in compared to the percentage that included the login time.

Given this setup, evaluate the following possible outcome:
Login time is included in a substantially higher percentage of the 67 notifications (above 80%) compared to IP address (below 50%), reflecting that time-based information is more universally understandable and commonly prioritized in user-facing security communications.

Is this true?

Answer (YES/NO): NO